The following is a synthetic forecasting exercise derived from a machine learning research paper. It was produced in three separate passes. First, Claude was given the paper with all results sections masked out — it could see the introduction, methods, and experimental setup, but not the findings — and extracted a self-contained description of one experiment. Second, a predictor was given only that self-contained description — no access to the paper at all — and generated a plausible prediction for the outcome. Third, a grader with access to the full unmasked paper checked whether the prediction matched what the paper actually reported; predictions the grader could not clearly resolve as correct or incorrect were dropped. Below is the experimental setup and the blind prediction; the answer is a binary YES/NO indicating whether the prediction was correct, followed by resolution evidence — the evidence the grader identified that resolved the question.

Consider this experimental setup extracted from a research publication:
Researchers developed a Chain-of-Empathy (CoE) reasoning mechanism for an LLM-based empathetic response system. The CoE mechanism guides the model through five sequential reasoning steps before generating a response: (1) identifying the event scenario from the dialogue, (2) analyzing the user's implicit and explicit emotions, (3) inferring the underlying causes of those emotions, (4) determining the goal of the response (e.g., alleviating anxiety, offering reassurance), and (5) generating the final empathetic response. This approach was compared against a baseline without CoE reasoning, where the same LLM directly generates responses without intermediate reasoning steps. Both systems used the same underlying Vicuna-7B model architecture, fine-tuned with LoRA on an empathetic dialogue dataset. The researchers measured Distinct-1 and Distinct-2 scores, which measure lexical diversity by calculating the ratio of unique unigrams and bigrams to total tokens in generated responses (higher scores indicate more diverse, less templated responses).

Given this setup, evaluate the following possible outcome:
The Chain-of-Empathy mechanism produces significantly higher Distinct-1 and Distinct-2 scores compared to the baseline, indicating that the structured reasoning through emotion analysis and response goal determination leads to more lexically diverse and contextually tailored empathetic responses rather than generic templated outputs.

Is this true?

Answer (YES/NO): YES